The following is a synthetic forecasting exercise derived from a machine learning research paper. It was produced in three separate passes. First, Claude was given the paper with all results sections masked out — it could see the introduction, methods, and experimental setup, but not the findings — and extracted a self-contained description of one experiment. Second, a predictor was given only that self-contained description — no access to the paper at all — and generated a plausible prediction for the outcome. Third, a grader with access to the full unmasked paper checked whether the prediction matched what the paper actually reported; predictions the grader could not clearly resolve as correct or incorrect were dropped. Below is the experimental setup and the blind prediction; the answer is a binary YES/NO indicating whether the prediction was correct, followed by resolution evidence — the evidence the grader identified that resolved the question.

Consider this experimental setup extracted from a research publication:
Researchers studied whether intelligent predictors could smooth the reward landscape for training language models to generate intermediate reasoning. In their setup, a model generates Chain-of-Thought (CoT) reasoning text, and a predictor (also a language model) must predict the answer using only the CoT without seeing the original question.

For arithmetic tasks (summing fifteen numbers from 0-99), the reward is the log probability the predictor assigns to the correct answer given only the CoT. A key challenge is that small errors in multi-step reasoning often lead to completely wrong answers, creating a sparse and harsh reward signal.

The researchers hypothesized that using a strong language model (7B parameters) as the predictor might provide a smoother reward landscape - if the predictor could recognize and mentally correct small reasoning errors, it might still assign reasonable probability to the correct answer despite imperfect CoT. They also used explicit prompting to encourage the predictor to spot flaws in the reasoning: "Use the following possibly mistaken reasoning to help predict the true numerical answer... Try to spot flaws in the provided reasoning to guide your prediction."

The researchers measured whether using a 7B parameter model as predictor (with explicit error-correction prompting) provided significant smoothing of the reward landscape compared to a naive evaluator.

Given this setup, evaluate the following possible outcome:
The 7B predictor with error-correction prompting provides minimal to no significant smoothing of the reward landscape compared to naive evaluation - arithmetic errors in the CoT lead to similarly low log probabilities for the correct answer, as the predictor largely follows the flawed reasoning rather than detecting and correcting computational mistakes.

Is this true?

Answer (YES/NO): YES